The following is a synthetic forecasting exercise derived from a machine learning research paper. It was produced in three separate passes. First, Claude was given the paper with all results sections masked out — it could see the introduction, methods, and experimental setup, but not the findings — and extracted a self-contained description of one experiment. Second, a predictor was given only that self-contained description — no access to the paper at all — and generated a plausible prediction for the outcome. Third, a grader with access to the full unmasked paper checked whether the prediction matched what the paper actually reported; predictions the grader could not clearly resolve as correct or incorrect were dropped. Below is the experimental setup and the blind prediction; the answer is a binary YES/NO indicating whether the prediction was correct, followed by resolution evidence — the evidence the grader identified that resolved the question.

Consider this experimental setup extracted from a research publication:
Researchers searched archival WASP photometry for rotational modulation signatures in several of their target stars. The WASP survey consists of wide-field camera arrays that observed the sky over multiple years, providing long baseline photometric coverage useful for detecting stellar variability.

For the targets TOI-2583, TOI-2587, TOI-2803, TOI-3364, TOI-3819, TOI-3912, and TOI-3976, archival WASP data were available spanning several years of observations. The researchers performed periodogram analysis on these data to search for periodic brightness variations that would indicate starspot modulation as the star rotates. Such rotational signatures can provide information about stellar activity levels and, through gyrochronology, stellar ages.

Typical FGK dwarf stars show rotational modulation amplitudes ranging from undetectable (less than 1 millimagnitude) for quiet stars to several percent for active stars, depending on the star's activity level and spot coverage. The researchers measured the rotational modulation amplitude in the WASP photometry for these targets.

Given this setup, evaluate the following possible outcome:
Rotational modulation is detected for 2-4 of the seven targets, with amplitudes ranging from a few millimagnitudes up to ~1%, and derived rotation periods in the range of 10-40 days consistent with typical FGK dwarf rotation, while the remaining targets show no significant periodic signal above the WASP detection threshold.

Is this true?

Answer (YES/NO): NO